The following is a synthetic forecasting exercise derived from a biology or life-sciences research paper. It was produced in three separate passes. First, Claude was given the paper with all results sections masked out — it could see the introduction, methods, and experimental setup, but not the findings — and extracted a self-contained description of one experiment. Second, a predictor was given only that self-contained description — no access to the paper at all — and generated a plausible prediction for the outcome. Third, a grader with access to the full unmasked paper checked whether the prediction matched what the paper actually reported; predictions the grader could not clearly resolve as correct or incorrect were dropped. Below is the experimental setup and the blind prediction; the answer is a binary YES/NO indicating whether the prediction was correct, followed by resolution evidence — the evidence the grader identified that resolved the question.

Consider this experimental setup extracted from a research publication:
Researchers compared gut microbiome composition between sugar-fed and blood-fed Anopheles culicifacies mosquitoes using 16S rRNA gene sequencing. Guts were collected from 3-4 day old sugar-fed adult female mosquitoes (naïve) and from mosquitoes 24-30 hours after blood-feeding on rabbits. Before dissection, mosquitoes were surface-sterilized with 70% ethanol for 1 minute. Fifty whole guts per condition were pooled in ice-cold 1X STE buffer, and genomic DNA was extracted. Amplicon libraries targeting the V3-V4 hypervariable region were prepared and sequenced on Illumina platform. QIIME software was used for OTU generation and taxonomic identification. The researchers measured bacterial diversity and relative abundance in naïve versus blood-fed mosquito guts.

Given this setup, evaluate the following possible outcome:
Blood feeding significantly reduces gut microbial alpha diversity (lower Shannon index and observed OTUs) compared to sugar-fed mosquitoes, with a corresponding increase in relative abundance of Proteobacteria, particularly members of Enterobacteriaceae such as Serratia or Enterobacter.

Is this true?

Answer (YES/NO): NO